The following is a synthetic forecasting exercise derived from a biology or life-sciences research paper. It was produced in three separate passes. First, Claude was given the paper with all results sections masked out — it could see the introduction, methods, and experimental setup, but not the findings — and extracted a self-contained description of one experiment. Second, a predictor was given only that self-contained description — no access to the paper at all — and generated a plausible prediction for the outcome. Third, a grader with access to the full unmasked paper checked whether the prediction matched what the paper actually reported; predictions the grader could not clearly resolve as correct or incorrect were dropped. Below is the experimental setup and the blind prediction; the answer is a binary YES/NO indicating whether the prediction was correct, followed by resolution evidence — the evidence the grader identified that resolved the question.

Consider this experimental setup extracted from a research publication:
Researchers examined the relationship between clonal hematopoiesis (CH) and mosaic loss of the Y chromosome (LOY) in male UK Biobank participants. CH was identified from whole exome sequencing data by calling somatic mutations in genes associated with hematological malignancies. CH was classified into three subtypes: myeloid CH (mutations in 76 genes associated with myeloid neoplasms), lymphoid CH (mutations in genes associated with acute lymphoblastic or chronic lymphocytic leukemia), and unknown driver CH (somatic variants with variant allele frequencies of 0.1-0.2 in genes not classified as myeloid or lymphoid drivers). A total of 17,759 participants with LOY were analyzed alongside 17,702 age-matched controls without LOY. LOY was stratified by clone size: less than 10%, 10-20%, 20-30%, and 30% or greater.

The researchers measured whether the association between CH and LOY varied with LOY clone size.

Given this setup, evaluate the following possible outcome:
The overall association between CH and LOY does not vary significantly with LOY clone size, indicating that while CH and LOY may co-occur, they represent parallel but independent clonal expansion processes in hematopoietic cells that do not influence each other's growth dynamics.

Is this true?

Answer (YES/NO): NO